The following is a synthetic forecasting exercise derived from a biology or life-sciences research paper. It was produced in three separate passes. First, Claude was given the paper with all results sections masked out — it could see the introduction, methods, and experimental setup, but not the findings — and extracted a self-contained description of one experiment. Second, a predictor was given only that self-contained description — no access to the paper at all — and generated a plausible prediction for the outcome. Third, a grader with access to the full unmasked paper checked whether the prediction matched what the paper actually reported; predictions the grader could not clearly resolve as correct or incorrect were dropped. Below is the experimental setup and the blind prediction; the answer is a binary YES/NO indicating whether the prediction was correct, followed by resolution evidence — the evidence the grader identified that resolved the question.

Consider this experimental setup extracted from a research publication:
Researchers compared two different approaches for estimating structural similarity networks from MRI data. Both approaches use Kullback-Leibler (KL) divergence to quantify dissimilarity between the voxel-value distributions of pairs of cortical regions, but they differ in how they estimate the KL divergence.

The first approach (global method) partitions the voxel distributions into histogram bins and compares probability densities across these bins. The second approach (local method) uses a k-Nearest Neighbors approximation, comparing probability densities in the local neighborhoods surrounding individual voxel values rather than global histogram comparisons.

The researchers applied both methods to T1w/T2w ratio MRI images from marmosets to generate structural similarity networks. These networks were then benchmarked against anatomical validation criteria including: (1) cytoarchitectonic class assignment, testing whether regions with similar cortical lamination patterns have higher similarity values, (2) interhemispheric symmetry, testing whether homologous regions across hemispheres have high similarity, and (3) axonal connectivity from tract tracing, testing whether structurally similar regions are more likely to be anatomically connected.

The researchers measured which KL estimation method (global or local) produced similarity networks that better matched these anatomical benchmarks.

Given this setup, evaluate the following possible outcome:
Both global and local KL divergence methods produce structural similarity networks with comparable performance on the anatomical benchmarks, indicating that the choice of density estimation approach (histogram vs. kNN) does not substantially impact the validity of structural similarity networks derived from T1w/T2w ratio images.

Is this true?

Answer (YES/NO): NO